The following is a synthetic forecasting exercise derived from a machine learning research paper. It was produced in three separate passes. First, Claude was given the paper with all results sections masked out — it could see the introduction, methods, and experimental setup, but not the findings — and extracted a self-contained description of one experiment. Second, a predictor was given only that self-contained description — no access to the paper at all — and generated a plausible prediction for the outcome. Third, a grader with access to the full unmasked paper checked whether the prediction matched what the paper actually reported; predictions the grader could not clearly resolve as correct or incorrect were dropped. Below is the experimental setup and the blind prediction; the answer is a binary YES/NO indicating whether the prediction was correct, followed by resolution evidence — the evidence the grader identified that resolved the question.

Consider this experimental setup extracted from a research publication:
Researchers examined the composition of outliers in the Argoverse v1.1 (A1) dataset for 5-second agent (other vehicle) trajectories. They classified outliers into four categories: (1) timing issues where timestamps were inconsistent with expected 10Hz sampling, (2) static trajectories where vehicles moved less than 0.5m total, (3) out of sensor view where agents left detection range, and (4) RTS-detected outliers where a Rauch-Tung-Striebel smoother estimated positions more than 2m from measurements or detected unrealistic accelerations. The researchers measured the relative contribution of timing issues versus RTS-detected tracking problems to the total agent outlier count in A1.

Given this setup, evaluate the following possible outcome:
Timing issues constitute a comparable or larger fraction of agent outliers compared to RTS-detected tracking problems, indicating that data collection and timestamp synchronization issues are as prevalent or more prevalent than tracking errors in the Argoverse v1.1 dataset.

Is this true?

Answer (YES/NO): YES